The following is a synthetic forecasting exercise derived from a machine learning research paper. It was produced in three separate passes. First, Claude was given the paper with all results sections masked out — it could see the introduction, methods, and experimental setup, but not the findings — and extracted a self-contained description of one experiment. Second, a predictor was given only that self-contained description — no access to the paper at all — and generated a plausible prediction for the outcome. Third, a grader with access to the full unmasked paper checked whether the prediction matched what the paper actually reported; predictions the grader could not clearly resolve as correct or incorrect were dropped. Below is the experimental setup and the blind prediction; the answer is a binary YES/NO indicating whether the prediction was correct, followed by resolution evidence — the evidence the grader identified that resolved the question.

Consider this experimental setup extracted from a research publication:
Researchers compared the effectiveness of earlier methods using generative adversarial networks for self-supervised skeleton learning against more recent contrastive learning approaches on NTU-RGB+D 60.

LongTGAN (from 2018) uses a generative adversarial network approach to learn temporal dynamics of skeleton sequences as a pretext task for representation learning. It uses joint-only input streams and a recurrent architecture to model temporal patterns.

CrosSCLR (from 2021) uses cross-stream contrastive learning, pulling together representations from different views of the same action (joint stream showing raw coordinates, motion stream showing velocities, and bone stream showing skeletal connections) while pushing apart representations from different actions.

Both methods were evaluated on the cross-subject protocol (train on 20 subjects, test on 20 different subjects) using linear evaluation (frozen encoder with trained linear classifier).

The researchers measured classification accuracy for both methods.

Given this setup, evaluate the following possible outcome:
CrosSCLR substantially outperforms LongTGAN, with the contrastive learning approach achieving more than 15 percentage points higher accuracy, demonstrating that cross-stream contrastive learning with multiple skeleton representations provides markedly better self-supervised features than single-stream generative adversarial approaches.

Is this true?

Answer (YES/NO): YES